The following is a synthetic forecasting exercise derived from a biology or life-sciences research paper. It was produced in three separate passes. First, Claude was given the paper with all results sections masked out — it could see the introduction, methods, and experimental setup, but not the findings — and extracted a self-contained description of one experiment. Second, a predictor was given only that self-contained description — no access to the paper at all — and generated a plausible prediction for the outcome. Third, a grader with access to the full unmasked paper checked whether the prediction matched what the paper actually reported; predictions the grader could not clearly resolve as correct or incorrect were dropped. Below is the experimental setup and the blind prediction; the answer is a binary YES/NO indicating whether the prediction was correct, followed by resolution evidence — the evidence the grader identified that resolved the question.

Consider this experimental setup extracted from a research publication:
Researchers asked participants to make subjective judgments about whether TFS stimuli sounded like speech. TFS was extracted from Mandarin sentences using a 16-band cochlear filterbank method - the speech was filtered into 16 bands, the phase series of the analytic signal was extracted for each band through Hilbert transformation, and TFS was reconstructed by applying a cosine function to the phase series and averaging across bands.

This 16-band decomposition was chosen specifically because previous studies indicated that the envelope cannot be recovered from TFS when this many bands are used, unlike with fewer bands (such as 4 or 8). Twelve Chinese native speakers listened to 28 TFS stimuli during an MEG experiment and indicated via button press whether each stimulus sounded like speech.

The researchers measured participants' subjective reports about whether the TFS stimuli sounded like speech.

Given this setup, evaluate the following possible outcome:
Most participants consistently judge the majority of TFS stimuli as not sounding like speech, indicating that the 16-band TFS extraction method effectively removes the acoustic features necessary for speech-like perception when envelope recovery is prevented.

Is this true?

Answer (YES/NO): YES